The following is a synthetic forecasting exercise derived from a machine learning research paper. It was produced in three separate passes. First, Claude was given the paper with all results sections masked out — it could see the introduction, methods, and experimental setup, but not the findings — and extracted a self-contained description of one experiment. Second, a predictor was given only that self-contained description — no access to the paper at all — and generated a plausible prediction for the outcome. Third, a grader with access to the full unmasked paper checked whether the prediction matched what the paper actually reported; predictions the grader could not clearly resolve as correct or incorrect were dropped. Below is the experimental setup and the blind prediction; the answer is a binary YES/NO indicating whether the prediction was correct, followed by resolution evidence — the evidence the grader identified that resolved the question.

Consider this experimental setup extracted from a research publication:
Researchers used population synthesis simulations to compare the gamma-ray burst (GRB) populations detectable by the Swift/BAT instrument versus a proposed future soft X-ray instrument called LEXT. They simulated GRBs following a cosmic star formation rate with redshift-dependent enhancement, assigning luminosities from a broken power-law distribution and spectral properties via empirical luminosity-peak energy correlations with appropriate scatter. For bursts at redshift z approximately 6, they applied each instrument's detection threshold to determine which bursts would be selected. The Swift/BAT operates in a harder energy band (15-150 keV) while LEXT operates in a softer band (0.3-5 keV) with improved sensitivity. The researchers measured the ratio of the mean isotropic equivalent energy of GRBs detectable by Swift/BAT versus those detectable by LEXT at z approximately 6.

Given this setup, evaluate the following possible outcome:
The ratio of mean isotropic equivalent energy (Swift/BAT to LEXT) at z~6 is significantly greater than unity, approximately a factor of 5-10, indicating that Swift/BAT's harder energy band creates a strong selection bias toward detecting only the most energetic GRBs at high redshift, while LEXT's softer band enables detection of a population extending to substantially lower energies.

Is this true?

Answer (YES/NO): NO